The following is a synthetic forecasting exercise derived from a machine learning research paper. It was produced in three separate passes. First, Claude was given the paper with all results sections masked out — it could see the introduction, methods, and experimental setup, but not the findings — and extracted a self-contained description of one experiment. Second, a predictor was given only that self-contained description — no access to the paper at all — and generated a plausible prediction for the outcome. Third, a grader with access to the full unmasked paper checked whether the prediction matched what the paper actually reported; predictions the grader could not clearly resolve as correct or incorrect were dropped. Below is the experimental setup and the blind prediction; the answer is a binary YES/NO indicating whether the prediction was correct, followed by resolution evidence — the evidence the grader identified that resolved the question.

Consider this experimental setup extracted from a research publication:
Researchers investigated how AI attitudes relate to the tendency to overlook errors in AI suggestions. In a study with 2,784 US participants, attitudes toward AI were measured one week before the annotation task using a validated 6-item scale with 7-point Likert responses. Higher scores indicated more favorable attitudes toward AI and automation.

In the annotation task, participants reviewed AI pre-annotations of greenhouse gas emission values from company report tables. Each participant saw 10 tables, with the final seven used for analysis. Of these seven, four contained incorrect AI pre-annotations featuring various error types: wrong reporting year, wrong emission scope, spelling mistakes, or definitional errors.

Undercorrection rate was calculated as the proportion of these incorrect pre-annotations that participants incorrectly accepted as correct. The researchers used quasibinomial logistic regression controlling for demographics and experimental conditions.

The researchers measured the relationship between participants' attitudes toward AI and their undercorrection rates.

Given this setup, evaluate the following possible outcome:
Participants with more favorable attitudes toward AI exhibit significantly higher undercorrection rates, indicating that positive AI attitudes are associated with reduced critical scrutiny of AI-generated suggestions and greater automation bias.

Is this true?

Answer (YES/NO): YES